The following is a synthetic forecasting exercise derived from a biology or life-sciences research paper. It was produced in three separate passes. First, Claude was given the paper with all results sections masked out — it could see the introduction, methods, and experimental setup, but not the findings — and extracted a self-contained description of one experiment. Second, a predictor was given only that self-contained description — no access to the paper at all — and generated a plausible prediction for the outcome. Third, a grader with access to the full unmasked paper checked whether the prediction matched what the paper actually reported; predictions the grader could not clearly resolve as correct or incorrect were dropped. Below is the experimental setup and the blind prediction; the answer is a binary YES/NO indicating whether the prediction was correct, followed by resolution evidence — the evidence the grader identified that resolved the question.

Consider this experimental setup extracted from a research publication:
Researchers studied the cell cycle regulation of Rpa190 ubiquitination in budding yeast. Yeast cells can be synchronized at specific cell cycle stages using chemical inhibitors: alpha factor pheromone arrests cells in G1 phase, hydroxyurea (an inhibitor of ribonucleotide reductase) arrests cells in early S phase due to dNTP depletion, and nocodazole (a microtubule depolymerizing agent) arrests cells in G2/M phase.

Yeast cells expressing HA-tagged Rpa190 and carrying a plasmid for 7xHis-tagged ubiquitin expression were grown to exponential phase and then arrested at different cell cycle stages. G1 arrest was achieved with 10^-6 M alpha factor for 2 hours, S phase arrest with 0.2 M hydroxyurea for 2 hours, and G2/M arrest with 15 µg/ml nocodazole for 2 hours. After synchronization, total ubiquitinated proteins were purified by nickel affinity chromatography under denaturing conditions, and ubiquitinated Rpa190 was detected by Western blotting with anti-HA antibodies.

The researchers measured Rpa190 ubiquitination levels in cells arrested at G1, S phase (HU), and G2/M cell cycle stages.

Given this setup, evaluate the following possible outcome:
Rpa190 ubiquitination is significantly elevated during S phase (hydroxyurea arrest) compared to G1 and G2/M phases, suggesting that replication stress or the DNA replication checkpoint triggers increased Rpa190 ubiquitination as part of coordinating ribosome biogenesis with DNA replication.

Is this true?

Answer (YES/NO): NO